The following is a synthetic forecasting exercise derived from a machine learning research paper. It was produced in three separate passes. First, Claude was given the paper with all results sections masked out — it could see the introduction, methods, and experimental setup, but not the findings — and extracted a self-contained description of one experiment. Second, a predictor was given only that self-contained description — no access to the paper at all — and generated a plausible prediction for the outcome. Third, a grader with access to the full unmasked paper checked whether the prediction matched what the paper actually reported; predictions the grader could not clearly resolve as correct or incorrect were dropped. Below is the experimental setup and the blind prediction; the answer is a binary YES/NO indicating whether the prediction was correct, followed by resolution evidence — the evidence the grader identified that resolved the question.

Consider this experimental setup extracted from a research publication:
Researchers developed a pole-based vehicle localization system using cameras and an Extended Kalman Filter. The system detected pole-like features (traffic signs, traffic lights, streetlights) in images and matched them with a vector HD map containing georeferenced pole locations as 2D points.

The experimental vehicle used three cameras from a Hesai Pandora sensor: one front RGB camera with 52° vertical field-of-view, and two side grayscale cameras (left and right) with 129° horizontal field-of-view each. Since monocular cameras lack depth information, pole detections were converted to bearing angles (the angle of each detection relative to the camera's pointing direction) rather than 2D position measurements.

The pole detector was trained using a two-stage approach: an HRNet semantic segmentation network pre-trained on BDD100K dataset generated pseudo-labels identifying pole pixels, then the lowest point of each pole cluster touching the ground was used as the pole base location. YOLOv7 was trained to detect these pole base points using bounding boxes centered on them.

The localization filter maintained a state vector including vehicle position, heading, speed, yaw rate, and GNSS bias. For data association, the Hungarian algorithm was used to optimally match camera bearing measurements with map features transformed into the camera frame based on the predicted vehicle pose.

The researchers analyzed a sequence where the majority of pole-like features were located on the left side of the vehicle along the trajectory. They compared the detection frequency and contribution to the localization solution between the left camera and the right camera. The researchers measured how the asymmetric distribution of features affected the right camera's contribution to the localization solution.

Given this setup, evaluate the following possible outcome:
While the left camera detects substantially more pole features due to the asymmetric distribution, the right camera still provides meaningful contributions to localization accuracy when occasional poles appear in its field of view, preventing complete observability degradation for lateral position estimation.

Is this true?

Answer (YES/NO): NO